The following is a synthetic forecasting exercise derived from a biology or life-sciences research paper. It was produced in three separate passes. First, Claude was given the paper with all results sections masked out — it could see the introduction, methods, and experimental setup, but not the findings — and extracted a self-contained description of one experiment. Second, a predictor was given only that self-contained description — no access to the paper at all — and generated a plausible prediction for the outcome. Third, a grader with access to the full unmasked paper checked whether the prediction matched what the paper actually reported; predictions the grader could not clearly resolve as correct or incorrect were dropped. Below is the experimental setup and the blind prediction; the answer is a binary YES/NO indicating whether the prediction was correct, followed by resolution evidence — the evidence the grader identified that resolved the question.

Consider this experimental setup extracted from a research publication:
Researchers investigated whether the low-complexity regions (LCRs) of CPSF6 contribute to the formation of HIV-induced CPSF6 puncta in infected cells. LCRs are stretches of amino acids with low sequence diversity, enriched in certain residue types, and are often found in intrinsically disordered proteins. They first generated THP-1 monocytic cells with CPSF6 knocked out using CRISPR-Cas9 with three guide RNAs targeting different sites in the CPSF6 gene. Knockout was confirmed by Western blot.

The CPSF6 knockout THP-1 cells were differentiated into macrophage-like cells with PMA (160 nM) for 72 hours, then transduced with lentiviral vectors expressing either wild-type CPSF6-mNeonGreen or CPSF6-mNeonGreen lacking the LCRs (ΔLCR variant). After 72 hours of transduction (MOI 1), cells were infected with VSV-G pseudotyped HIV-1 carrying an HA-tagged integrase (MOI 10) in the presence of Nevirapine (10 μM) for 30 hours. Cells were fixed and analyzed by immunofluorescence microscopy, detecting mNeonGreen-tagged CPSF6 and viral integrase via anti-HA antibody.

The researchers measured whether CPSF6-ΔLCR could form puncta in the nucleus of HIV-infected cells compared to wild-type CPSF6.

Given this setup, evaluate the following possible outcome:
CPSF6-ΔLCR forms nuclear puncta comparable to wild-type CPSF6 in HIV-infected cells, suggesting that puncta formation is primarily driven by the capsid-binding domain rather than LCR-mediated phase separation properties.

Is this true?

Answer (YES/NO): YES